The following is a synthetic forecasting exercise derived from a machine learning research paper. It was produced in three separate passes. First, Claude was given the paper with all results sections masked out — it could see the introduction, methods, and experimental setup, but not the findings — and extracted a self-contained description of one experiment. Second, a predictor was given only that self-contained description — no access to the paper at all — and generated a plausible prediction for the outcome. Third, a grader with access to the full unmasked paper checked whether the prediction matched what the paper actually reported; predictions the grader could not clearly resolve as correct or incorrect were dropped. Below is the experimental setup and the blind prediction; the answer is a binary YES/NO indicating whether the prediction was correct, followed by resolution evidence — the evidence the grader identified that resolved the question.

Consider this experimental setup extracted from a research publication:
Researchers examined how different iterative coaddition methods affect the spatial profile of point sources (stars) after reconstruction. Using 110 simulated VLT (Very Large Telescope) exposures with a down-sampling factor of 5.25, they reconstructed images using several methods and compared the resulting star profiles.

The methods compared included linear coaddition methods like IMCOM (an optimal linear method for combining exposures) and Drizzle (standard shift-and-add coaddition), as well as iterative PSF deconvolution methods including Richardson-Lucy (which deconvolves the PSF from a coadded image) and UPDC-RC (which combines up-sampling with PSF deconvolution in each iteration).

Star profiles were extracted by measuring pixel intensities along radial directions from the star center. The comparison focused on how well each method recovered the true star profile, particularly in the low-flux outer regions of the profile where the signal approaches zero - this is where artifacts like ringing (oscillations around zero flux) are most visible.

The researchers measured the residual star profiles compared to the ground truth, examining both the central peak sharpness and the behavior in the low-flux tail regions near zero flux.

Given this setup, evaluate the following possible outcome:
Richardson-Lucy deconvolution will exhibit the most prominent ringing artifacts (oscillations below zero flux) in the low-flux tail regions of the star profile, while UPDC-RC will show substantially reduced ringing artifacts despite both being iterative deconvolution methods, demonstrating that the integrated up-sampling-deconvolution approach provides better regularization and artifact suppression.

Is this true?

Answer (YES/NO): NO